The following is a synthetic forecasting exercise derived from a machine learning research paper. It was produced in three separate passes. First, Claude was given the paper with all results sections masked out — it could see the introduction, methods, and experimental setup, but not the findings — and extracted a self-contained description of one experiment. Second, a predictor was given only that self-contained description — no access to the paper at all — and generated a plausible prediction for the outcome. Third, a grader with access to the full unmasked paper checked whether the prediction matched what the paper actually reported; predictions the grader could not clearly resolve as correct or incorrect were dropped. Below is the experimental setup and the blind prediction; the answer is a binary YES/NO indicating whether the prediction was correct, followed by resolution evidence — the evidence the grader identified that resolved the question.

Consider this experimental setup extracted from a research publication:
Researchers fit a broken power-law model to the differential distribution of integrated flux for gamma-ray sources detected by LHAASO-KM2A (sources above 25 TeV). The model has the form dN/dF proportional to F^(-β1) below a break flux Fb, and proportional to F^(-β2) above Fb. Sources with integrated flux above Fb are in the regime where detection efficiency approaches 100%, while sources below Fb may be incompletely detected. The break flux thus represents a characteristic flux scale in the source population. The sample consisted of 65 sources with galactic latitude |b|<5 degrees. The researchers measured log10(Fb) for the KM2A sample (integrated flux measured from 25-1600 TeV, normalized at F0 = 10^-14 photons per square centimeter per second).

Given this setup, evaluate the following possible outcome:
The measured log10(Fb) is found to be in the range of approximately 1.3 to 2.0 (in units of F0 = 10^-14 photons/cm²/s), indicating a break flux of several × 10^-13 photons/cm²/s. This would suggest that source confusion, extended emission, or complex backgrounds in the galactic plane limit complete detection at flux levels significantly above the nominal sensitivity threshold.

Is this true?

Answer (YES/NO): NO